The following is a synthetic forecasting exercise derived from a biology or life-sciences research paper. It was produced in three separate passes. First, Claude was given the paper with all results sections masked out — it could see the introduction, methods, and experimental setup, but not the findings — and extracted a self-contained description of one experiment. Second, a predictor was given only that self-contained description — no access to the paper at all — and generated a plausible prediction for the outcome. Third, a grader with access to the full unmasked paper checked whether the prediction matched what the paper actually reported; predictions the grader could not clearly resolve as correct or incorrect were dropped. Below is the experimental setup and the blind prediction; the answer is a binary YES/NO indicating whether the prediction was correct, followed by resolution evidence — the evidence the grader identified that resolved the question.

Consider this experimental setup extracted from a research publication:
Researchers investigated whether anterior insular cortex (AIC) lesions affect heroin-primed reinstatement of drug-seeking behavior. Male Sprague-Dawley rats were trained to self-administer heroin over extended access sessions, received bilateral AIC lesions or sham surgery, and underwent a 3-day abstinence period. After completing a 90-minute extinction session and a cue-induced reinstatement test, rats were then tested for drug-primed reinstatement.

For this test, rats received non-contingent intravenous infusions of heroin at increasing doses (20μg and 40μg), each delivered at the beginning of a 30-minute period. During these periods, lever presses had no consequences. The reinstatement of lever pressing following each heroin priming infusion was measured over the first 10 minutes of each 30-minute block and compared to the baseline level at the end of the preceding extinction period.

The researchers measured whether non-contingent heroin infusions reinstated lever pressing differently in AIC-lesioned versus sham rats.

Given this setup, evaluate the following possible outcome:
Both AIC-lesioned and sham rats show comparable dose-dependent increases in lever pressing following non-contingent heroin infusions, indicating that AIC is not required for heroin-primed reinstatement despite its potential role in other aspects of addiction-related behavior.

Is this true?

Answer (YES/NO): YES